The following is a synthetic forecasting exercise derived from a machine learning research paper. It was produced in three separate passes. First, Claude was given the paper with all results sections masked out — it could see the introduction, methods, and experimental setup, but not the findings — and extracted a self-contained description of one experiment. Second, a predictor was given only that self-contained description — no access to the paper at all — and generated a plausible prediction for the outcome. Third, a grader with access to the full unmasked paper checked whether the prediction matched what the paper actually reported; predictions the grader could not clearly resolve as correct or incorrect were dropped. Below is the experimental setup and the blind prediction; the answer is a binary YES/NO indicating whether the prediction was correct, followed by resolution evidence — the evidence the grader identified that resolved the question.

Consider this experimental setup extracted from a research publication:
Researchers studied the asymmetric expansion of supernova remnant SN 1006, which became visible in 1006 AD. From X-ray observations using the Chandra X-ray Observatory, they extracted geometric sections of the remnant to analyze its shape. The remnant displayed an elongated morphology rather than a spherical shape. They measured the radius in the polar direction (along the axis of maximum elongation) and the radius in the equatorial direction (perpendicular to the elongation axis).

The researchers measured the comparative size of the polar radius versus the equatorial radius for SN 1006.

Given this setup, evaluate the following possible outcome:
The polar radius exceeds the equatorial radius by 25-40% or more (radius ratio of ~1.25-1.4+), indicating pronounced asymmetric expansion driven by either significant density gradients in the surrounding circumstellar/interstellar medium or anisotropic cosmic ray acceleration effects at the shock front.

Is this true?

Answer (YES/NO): YES